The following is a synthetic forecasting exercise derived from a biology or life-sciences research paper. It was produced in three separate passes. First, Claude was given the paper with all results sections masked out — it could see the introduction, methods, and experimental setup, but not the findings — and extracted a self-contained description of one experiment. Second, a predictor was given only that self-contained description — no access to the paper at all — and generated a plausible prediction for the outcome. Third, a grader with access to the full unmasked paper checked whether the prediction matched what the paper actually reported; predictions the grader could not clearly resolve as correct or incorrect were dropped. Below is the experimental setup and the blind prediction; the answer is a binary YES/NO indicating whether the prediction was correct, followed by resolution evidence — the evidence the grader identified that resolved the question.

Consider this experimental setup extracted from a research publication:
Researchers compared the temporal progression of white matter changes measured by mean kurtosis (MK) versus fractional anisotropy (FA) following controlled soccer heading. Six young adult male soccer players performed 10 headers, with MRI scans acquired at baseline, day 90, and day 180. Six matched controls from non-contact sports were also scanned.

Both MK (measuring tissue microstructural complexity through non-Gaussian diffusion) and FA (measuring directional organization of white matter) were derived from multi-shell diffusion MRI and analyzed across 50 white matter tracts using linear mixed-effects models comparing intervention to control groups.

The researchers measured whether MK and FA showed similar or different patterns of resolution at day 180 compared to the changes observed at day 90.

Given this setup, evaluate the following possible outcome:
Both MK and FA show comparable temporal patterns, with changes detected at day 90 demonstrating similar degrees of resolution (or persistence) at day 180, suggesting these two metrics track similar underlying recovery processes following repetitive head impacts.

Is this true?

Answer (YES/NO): NO